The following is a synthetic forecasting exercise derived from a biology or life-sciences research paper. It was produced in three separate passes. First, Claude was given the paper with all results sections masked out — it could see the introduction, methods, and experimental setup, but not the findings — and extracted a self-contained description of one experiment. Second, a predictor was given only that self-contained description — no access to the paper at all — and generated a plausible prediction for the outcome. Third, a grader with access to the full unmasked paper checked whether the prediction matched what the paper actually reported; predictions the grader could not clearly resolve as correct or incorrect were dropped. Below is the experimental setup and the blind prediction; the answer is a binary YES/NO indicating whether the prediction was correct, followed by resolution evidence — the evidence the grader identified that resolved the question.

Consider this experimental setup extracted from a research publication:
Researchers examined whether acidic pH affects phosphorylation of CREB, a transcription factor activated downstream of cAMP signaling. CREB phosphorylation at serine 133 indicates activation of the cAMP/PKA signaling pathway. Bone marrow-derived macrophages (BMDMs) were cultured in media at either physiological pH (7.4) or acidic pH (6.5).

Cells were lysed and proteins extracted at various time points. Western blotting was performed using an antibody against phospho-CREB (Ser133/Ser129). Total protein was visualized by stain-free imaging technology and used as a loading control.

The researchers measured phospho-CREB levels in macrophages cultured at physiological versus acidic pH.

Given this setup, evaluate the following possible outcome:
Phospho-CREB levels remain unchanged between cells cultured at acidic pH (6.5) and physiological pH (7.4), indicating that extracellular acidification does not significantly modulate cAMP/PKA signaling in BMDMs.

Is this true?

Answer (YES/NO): NO